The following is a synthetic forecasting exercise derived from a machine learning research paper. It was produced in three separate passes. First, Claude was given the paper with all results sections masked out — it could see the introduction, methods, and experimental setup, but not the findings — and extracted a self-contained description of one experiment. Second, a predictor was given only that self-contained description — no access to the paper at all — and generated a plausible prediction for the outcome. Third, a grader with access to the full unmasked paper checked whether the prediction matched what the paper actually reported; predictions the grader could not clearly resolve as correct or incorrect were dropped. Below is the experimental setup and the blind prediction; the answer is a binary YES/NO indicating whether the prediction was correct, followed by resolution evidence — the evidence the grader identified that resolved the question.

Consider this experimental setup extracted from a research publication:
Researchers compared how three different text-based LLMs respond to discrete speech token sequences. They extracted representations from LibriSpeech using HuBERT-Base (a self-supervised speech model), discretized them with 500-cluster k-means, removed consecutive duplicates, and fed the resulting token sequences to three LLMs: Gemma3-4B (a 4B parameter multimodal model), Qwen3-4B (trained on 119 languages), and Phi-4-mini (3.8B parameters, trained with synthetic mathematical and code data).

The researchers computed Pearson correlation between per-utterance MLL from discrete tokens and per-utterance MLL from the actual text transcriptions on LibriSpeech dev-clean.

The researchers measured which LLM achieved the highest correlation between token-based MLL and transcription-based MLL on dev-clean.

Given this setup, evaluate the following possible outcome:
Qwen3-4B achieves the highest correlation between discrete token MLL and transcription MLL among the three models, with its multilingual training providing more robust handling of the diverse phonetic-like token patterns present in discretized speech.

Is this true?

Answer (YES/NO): NO